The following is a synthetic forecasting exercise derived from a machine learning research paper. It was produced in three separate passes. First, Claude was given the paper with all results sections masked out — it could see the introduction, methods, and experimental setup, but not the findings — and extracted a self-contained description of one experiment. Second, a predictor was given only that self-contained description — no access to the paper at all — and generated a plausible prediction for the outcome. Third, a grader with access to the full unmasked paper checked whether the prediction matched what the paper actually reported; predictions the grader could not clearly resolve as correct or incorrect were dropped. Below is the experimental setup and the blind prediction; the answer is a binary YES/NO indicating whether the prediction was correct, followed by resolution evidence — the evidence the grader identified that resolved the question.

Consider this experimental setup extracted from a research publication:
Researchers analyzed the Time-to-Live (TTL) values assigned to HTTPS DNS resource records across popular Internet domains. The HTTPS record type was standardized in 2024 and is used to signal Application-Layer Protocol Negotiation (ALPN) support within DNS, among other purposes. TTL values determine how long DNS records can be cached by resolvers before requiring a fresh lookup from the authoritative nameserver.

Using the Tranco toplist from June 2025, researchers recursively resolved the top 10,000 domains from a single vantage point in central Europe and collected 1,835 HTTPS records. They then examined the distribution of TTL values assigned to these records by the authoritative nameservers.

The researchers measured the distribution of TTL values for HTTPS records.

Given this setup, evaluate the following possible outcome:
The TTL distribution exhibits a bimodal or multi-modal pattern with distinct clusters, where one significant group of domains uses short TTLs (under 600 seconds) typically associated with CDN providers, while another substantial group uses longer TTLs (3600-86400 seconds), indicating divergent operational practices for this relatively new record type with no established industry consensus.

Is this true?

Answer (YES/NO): NO